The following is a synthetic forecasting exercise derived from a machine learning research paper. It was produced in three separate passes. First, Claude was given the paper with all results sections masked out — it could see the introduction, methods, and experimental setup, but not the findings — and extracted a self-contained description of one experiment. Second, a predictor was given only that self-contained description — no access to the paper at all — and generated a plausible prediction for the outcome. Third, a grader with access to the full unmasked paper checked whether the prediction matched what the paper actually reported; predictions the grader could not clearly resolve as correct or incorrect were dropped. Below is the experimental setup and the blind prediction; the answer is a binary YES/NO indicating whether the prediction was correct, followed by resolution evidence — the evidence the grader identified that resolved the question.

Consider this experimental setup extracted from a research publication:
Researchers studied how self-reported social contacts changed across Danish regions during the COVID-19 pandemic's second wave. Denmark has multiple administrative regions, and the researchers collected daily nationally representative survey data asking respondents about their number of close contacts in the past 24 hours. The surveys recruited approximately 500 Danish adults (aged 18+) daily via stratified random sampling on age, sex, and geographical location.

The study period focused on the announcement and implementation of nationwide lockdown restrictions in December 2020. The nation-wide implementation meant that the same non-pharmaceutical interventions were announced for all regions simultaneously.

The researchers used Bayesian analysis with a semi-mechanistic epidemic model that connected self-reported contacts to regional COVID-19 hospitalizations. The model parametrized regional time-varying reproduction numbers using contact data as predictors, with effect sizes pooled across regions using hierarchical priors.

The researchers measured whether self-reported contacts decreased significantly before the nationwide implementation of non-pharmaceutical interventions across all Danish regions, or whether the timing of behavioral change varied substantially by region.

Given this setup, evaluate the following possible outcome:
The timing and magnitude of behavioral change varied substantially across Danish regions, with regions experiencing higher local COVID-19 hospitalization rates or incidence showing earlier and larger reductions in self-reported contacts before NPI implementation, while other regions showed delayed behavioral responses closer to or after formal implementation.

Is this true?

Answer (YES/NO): NO